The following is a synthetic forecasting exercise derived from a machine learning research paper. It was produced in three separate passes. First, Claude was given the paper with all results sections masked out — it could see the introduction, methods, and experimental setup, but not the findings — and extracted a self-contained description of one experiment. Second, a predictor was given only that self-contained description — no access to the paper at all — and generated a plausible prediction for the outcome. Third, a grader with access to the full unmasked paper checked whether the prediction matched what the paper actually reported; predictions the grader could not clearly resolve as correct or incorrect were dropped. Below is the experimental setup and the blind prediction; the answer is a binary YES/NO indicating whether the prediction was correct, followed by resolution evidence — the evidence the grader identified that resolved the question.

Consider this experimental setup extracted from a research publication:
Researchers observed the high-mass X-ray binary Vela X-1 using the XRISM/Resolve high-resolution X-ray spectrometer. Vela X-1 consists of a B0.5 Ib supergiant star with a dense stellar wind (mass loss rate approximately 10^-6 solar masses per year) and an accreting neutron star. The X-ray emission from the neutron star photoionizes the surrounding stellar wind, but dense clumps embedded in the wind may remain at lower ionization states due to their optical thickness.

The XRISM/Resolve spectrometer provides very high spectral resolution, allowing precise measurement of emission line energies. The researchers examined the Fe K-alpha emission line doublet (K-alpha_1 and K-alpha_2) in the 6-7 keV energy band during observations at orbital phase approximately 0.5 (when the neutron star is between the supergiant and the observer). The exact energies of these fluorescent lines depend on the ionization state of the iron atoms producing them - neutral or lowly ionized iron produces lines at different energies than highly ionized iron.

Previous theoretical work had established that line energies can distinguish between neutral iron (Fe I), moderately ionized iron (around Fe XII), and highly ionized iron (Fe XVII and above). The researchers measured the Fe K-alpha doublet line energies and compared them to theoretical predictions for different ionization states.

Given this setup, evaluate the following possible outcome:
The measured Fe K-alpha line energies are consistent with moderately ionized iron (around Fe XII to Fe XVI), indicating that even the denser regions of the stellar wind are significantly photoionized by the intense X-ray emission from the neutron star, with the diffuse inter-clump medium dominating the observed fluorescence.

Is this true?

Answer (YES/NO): NO